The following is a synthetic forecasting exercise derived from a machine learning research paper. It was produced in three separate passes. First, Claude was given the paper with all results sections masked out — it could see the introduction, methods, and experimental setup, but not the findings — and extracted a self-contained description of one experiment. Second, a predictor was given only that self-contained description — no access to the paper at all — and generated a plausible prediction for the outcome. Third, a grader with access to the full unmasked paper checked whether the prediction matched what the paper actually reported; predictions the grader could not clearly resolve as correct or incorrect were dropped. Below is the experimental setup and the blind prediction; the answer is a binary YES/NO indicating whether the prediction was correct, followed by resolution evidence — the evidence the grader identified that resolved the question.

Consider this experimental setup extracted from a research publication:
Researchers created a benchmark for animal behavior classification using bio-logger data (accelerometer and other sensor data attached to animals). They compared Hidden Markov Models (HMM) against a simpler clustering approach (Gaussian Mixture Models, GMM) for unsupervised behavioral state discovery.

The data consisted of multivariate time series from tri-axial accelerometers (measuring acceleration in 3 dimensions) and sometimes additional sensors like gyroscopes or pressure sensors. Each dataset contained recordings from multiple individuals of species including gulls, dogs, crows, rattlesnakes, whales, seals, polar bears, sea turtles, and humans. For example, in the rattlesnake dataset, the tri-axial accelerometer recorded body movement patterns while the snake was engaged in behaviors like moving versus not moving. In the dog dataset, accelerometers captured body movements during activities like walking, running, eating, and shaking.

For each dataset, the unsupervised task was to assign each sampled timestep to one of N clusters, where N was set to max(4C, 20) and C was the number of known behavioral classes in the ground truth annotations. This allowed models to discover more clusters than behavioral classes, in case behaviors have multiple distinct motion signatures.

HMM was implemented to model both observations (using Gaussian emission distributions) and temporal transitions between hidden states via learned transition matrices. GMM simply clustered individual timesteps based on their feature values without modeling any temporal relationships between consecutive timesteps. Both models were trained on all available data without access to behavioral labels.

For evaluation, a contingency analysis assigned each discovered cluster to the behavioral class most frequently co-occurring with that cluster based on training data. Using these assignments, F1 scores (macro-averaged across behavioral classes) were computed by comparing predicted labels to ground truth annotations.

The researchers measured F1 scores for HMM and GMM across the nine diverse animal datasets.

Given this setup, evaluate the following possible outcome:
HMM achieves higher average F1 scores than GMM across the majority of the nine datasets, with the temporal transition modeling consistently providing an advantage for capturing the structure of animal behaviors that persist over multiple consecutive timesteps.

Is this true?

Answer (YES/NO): NO